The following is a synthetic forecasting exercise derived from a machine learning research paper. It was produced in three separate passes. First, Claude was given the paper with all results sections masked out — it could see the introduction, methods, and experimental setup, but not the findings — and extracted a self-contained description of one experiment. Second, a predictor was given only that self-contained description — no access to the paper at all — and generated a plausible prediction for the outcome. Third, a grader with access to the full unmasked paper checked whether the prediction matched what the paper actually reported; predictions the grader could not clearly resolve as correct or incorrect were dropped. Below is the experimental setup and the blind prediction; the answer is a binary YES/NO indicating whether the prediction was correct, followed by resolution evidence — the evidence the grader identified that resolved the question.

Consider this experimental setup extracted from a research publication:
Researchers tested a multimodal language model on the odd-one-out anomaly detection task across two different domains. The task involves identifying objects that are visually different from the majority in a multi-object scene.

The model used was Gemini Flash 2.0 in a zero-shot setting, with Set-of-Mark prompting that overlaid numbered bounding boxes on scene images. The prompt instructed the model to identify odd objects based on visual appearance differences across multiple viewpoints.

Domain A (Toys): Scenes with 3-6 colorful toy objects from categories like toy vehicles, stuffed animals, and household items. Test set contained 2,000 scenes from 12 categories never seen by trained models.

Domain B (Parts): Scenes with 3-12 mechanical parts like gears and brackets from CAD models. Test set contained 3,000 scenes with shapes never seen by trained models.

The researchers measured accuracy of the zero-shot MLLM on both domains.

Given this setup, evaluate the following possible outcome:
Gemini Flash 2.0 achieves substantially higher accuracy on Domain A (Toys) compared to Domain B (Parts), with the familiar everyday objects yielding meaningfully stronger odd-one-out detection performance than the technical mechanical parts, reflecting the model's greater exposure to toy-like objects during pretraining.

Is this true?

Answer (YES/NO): NO